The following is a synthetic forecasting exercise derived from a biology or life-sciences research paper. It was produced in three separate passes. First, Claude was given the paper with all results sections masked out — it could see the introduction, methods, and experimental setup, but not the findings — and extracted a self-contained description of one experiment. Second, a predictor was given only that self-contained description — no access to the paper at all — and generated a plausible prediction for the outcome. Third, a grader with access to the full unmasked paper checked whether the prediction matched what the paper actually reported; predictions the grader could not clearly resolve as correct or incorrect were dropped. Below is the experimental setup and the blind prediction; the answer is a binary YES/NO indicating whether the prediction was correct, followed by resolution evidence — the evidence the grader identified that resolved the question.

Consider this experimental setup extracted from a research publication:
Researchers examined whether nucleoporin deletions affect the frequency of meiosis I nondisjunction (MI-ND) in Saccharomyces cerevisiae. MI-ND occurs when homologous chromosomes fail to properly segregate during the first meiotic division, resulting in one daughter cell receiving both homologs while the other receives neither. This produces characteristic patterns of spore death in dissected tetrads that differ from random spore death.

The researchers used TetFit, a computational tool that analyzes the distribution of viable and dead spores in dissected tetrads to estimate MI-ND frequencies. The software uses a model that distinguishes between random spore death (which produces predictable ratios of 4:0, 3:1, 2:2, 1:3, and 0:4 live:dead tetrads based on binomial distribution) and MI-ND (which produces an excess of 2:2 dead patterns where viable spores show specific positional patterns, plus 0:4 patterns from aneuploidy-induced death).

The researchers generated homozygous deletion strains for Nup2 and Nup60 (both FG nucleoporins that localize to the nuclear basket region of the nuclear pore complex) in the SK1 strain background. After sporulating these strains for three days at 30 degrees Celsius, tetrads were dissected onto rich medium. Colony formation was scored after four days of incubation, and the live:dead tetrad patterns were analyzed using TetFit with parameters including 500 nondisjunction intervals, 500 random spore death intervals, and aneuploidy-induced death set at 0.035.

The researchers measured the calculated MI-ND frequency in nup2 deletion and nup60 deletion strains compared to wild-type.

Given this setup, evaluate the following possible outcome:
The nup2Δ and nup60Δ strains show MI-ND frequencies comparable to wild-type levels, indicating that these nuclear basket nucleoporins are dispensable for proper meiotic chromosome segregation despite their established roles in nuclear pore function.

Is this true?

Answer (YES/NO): NO